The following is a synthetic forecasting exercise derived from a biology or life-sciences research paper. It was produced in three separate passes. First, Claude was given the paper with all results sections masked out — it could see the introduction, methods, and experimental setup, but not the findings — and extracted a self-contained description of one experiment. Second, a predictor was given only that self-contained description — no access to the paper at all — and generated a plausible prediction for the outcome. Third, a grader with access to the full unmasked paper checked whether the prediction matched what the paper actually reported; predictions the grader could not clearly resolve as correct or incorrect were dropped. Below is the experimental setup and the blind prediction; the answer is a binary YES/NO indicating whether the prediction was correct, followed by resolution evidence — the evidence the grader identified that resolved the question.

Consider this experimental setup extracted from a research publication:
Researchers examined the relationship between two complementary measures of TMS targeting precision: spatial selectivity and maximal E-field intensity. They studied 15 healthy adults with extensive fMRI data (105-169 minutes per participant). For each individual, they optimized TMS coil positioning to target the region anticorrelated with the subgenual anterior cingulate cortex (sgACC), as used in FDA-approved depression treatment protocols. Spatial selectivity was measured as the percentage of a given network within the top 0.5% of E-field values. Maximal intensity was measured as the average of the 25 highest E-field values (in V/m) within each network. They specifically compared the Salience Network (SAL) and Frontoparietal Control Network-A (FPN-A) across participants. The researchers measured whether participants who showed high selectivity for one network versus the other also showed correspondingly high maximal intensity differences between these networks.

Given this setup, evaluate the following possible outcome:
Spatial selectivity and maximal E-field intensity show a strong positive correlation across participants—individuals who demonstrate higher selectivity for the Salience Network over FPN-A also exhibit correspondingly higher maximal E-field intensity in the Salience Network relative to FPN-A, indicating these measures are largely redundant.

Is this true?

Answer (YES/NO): NO